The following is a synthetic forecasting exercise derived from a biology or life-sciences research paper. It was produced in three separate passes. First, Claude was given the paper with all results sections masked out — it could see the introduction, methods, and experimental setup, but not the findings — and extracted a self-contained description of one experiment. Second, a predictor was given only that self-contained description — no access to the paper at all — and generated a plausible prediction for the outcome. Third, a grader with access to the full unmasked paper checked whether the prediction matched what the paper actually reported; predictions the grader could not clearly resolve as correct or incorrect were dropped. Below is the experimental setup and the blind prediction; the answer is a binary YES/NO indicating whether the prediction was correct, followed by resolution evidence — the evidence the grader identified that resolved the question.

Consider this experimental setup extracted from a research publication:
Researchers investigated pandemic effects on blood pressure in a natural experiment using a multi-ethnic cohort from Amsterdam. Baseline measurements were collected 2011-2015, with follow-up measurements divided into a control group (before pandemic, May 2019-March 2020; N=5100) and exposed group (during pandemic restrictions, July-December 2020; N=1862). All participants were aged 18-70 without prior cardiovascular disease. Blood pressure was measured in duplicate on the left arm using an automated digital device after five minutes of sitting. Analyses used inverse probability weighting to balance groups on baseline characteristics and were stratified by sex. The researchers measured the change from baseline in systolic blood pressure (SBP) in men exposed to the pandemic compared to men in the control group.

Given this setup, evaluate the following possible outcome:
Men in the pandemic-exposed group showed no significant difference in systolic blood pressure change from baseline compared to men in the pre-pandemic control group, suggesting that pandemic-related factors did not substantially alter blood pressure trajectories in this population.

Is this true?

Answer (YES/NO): NO